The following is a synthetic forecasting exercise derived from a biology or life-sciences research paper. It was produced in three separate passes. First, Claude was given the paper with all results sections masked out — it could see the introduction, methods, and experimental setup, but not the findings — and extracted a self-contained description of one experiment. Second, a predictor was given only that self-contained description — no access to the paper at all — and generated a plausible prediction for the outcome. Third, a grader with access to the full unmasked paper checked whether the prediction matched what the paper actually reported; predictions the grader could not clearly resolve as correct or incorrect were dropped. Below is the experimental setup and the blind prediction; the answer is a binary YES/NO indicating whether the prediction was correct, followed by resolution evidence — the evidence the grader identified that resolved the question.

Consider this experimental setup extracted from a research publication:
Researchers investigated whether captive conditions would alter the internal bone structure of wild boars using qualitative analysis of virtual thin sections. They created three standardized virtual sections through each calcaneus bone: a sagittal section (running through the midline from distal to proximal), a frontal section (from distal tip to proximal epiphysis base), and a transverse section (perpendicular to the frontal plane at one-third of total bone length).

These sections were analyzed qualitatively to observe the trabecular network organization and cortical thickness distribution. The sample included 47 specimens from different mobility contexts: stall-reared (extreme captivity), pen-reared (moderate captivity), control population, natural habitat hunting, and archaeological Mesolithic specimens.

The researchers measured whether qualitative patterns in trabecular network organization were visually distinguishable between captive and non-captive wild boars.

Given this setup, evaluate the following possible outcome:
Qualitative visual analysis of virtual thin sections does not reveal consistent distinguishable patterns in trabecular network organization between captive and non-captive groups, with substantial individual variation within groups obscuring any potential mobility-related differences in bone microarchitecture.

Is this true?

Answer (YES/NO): YES